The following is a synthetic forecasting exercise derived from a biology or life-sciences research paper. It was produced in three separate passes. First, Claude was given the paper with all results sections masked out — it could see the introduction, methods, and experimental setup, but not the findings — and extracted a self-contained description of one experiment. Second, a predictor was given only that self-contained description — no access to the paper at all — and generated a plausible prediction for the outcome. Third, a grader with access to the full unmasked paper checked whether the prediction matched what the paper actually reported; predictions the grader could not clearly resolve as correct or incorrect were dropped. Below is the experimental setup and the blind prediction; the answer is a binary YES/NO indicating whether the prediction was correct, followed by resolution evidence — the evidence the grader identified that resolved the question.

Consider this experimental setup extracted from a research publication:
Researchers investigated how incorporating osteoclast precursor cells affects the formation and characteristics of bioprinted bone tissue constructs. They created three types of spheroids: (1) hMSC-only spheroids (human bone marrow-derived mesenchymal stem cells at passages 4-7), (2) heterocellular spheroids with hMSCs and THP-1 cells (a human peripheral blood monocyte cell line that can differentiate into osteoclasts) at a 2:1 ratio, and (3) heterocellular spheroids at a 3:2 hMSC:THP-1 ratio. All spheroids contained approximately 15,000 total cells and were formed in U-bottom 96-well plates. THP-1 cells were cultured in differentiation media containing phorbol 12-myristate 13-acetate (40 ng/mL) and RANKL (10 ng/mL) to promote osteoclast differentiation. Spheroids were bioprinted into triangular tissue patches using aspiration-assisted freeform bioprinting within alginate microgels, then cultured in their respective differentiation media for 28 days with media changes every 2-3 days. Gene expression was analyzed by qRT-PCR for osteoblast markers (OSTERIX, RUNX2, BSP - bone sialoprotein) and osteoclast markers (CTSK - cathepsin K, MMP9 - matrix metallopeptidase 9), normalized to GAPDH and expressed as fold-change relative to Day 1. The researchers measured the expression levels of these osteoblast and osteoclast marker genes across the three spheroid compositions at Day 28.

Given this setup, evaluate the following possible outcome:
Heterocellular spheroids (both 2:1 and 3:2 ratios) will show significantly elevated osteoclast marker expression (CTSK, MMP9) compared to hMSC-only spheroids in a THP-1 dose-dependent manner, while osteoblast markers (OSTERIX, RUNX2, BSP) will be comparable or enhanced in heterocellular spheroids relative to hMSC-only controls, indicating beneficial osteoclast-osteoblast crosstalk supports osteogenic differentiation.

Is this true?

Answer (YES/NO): NO